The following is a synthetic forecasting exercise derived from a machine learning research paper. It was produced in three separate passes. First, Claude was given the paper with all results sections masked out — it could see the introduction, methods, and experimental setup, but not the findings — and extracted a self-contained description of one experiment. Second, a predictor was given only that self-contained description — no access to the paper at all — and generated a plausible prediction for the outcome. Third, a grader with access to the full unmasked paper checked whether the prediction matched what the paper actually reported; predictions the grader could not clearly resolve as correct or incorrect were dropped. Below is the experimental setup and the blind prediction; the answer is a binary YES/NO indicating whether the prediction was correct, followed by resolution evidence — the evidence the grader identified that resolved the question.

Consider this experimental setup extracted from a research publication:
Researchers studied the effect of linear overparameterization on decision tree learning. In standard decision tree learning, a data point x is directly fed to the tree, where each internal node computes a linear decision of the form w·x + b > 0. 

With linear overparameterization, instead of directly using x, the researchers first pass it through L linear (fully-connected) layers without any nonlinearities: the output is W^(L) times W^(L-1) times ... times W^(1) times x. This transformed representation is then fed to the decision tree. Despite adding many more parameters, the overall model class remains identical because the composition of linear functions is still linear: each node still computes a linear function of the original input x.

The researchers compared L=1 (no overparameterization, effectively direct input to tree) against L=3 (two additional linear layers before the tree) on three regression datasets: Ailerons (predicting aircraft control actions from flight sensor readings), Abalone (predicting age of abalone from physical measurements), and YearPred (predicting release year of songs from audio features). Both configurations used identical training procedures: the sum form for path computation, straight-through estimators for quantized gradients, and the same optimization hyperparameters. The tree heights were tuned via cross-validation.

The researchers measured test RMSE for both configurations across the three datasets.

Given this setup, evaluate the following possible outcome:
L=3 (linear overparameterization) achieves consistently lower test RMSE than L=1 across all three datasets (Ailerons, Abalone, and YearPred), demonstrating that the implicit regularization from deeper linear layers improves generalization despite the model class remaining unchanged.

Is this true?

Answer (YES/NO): YES